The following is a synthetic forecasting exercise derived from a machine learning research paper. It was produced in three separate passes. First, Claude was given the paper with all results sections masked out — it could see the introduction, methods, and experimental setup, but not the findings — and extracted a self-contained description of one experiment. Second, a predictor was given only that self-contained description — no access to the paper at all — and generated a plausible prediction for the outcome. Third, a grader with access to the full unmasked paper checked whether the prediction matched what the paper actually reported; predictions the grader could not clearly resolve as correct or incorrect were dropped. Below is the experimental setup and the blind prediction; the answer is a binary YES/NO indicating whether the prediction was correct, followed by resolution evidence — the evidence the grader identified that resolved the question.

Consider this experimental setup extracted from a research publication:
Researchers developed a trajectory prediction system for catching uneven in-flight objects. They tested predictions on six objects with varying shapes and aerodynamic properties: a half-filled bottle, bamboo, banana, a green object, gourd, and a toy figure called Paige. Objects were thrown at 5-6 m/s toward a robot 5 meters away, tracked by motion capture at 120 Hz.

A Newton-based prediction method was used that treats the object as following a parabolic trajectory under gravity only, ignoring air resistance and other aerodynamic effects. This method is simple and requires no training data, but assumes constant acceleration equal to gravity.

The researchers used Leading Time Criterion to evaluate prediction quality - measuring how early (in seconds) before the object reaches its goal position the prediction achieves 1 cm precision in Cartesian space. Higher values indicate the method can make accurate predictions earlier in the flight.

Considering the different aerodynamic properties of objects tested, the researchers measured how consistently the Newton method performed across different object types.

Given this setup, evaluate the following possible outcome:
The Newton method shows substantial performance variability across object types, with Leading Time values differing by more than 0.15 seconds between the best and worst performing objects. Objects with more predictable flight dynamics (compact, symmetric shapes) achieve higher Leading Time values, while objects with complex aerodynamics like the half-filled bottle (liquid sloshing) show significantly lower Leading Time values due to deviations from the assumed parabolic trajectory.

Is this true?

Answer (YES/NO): NO